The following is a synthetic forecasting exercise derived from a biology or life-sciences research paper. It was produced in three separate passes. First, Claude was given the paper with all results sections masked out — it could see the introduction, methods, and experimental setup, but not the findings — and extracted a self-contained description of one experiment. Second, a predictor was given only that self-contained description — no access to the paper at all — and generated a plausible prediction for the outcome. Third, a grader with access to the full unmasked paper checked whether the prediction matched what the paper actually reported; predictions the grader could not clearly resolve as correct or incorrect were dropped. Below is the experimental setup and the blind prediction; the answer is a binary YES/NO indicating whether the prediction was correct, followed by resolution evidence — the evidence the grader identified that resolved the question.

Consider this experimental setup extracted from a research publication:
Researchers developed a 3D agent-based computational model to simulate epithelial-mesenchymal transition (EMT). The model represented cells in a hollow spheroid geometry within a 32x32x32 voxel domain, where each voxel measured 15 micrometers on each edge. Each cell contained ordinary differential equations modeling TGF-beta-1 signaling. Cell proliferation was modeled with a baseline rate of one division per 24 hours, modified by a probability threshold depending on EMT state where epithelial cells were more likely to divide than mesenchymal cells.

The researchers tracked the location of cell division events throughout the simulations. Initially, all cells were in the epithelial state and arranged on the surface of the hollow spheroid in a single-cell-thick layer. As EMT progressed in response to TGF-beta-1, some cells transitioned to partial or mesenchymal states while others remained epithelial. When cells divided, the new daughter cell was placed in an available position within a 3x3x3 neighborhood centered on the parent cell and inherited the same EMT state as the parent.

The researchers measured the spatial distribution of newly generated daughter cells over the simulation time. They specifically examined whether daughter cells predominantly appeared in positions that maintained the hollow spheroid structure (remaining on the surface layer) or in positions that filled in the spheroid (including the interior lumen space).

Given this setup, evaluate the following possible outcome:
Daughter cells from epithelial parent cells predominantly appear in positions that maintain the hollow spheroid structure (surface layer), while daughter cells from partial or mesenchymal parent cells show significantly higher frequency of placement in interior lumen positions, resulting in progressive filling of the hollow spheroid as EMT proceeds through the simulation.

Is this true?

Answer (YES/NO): NO